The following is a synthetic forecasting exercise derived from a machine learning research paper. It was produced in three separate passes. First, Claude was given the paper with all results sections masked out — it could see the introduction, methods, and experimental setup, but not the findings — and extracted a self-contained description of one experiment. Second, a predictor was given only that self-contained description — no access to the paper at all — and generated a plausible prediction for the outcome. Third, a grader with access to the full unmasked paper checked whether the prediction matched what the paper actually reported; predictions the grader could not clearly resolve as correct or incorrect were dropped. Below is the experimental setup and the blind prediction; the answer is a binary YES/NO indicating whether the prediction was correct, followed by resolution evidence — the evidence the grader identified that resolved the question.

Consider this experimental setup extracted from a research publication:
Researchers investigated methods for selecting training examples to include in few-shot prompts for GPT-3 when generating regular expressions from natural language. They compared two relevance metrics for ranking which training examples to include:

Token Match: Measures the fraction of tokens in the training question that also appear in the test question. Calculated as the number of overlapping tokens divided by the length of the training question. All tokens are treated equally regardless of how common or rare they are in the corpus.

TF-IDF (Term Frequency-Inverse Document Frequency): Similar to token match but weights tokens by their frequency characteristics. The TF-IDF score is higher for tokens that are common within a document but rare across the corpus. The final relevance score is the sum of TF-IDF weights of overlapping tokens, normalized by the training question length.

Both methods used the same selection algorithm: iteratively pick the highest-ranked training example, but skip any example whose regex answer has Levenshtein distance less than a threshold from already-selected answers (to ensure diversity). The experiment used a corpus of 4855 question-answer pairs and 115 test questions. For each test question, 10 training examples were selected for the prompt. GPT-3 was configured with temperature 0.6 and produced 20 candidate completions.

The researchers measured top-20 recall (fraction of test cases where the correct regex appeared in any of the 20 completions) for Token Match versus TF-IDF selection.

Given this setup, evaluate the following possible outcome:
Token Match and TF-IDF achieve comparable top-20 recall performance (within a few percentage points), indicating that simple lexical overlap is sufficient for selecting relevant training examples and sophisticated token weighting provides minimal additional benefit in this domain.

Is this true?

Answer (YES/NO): NO